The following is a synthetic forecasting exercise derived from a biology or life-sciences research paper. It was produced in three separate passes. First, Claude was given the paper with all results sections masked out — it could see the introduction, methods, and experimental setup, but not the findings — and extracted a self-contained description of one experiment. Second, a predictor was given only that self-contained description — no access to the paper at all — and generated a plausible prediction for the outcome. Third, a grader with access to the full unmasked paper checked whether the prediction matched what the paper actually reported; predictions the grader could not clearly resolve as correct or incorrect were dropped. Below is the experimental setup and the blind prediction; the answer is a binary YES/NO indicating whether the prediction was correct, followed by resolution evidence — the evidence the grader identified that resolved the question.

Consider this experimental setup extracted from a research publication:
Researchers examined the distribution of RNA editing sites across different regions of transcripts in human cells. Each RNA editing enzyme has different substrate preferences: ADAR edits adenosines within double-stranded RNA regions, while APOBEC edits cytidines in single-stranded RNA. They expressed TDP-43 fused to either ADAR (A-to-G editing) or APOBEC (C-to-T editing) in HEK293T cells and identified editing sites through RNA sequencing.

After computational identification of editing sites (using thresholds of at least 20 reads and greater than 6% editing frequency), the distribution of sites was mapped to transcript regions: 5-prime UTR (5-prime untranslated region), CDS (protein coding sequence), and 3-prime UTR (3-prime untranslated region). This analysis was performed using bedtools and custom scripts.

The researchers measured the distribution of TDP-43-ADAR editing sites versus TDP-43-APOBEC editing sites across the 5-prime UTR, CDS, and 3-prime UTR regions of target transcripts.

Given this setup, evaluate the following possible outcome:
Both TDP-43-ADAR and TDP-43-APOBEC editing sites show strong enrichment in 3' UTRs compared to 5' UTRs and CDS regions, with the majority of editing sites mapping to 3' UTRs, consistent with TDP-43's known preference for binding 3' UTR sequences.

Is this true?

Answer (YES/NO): NO